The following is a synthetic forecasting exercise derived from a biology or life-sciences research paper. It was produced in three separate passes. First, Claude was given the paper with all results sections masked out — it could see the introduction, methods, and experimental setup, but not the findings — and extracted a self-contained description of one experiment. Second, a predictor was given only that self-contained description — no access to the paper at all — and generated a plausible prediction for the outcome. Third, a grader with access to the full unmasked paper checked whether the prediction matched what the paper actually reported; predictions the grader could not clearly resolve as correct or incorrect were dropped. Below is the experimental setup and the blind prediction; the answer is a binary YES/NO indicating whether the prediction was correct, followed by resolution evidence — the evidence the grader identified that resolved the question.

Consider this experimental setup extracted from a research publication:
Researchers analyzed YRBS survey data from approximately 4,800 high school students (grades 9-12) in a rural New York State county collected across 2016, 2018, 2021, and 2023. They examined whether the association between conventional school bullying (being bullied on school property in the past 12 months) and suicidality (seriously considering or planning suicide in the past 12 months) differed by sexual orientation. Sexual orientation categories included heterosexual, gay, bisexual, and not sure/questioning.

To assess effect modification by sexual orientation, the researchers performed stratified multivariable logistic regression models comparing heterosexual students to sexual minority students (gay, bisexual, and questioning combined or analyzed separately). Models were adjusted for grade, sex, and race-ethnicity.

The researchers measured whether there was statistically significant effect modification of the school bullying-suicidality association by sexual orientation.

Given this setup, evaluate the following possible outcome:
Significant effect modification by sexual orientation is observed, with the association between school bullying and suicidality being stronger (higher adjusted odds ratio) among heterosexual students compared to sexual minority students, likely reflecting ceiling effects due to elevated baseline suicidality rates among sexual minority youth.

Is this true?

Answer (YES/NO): NO